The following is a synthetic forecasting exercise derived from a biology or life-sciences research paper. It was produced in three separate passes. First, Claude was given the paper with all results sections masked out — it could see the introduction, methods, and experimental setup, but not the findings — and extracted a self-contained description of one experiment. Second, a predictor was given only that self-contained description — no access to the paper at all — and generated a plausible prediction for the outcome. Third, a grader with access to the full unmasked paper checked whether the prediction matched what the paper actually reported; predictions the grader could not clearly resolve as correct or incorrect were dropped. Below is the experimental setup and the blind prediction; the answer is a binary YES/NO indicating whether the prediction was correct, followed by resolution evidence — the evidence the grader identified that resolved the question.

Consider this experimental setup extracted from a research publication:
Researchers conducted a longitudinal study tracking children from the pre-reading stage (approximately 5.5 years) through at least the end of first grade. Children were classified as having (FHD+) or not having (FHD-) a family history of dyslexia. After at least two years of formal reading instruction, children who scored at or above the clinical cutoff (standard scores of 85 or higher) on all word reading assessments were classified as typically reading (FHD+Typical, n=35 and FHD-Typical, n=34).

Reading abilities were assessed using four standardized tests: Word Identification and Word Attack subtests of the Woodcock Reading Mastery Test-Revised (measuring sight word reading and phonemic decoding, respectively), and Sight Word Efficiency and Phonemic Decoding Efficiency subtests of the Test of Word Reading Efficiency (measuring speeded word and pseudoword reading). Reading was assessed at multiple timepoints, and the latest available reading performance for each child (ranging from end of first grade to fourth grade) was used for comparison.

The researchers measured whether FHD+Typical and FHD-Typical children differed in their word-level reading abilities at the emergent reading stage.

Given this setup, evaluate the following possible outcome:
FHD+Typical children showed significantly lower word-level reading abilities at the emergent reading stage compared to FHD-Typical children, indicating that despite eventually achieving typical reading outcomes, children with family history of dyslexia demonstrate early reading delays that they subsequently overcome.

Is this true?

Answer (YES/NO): NO